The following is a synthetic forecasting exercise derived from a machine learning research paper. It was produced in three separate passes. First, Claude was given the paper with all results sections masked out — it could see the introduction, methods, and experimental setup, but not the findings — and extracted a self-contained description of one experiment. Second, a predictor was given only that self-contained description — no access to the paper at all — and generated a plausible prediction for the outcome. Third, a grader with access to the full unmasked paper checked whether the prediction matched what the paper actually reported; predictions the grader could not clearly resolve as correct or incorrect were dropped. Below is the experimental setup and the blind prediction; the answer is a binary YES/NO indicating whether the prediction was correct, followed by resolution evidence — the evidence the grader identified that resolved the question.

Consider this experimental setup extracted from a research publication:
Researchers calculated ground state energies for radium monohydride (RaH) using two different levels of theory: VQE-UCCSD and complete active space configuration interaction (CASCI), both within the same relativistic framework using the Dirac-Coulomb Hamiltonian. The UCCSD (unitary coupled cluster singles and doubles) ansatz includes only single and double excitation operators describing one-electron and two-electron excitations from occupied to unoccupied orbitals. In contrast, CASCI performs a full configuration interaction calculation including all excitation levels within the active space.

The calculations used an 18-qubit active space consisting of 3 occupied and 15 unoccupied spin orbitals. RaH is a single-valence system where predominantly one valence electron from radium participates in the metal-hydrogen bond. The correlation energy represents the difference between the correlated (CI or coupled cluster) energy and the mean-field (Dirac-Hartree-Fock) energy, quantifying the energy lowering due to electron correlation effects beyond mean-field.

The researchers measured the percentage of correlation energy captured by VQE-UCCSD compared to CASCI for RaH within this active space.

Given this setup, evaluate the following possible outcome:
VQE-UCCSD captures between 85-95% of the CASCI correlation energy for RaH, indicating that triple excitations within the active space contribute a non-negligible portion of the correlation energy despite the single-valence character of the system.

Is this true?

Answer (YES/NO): NO